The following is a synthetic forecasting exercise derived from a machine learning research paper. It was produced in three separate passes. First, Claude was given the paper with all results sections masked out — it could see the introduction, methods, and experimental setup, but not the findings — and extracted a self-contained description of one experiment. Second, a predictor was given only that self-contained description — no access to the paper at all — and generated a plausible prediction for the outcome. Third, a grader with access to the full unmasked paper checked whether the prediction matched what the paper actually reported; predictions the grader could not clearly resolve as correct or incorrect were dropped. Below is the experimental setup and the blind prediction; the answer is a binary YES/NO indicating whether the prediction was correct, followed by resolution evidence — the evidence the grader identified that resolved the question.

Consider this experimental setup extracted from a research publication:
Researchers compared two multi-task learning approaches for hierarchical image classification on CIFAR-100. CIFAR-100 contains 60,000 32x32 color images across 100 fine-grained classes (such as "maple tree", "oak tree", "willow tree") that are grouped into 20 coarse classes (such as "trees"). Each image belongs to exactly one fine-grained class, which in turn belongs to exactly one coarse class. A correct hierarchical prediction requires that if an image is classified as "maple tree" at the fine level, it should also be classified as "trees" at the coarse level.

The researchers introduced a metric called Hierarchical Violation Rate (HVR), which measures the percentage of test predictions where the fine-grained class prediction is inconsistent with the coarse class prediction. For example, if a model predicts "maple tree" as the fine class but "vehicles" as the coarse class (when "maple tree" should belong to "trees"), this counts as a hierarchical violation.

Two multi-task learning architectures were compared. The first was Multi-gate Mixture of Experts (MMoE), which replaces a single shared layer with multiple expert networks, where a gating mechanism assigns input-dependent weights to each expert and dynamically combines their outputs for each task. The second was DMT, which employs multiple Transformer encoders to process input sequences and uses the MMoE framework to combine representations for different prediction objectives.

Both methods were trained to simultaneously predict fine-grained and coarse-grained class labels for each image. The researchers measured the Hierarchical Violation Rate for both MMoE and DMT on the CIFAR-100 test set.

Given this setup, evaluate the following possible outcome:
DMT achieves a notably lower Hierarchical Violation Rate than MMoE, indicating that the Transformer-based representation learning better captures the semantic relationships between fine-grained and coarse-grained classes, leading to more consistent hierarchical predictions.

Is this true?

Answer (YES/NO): NO